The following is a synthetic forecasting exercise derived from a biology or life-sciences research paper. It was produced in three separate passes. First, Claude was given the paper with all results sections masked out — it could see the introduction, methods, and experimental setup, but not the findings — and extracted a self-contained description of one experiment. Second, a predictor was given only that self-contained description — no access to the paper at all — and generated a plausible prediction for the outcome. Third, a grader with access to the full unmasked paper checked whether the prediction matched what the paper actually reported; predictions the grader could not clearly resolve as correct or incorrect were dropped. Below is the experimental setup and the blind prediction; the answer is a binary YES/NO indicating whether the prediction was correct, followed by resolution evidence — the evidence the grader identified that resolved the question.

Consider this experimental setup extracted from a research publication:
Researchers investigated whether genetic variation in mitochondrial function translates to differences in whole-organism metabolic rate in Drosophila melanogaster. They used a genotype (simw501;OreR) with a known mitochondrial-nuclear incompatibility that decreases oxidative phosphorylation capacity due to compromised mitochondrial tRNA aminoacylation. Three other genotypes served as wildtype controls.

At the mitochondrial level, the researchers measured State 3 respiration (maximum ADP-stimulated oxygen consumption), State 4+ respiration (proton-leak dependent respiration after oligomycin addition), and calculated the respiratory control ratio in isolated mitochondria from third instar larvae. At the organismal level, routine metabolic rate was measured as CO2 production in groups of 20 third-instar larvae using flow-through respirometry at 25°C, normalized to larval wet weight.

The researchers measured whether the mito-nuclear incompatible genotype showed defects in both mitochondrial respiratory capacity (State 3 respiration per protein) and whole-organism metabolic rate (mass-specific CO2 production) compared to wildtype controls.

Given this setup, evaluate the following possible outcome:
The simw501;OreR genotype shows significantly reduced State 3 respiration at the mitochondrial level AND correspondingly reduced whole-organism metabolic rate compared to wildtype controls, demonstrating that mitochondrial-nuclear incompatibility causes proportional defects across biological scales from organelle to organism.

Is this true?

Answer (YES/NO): NO